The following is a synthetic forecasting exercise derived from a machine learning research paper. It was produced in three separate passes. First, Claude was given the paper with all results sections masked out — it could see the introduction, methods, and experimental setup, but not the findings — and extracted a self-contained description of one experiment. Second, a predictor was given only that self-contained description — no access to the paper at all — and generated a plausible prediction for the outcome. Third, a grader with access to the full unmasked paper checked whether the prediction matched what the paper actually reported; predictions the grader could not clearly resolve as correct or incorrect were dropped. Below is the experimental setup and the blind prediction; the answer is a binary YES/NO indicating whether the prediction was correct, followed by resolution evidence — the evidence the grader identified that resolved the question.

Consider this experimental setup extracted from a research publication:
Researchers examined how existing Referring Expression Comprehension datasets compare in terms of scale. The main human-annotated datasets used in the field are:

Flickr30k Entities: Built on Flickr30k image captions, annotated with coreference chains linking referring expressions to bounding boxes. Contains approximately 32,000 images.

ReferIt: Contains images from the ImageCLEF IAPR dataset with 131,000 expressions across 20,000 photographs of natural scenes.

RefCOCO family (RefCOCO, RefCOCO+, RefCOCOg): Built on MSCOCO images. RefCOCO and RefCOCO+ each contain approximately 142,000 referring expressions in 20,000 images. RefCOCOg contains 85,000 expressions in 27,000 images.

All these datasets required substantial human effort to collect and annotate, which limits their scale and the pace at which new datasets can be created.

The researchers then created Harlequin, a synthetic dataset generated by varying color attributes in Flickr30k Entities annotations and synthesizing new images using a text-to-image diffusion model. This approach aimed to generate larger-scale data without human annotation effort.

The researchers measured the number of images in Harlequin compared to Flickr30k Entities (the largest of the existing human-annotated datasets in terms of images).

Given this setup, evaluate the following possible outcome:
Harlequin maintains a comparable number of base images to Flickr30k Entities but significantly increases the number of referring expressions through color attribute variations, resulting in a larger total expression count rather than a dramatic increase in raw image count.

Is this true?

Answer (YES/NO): NO